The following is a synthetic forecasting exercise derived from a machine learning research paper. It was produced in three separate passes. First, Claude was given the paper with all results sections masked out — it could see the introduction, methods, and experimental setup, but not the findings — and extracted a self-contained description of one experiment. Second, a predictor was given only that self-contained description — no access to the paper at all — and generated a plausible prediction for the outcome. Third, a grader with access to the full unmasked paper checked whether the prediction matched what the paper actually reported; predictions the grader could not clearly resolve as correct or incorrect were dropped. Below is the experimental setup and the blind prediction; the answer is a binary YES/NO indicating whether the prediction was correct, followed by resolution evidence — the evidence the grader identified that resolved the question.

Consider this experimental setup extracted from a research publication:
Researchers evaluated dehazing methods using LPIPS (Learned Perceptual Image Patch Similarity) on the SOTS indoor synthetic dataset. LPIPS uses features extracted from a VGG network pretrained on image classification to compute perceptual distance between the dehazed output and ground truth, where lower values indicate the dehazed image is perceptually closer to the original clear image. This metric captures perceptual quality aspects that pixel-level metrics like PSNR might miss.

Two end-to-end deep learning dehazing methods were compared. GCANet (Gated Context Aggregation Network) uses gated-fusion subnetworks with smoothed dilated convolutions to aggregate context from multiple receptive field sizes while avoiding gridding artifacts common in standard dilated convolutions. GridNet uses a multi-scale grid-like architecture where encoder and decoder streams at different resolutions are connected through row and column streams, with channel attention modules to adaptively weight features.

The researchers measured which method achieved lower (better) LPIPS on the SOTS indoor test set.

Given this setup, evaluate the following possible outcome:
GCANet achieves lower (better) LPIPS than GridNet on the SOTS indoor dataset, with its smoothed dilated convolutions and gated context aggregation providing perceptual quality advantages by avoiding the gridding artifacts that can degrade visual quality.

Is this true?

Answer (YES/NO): NO